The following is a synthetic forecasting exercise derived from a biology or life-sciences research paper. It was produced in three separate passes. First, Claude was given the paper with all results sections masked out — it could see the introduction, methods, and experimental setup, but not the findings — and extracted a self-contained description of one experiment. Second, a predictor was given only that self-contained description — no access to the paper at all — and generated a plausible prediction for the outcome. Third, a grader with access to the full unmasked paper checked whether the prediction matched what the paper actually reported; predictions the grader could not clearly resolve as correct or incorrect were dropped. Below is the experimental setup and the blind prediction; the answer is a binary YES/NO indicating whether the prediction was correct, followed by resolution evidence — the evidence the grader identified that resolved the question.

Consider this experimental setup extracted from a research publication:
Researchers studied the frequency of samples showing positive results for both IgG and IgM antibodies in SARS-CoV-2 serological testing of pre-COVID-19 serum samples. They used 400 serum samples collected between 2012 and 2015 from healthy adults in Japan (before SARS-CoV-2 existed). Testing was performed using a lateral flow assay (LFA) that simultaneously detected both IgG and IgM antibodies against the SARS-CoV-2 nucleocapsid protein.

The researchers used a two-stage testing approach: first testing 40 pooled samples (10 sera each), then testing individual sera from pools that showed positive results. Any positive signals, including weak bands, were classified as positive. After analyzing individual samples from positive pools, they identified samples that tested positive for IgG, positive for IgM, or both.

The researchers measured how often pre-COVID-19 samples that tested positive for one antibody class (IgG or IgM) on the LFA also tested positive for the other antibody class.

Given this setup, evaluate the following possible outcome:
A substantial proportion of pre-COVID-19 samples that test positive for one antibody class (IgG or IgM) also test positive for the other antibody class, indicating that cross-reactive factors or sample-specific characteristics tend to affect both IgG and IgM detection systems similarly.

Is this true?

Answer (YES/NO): NO